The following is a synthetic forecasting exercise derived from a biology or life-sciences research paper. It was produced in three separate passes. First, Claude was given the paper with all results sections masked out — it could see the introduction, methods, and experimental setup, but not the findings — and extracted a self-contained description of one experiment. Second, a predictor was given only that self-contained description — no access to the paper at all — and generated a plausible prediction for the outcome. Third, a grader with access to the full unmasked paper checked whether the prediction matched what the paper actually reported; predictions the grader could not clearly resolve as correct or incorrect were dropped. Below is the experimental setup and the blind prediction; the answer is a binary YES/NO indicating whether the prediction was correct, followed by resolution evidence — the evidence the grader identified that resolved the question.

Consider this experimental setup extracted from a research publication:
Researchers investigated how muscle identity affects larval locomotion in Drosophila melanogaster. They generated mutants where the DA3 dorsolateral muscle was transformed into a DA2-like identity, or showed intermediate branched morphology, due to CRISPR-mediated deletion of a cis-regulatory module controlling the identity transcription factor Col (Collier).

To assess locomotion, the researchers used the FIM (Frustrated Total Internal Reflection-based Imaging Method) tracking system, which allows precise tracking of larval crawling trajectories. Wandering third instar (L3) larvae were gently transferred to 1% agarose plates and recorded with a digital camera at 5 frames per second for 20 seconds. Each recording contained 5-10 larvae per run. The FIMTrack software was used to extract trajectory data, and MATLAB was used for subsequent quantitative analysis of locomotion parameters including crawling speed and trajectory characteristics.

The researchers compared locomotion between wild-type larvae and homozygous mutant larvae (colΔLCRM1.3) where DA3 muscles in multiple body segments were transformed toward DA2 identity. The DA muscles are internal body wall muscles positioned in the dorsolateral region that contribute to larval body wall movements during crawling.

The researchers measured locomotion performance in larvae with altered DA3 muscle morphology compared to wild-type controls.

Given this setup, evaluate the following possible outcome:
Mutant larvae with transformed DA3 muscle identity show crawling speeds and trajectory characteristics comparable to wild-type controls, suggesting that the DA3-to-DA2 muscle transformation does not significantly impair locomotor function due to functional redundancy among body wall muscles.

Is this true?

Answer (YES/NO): YES